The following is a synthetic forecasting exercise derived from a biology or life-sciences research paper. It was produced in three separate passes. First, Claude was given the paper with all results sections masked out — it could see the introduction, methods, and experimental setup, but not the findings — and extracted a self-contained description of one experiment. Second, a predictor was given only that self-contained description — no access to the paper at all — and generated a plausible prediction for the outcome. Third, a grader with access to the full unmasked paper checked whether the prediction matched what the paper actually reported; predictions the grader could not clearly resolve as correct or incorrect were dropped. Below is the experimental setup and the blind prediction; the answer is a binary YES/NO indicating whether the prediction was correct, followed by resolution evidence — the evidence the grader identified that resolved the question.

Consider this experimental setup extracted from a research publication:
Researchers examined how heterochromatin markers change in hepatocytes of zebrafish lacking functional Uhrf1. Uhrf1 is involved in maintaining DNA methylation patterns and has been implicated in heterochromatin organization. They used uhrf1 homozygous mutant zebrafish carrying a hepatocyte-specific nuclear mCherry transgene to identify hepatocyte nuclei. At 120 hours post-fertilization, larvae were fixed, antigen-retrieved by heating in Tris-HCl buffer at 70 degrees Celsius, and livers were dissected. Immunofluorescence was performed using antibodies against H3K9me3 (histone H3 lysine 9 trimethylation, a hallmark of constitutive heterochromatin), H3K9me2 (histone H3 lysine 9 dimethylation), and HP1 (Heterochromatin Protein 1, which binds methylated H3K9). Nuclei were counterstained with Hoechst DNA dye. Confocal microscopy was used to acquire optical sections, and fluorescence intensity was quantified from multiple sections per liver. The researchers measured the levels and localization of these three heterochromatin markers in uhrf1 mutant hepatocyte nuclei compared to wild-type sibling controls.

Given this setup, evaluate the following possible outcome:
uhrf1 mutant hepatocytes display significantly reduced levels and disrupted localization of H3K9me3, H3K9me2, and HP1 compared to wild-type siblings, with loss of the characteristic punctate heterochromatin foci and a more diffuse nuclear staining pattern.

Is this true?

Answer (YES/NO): NO